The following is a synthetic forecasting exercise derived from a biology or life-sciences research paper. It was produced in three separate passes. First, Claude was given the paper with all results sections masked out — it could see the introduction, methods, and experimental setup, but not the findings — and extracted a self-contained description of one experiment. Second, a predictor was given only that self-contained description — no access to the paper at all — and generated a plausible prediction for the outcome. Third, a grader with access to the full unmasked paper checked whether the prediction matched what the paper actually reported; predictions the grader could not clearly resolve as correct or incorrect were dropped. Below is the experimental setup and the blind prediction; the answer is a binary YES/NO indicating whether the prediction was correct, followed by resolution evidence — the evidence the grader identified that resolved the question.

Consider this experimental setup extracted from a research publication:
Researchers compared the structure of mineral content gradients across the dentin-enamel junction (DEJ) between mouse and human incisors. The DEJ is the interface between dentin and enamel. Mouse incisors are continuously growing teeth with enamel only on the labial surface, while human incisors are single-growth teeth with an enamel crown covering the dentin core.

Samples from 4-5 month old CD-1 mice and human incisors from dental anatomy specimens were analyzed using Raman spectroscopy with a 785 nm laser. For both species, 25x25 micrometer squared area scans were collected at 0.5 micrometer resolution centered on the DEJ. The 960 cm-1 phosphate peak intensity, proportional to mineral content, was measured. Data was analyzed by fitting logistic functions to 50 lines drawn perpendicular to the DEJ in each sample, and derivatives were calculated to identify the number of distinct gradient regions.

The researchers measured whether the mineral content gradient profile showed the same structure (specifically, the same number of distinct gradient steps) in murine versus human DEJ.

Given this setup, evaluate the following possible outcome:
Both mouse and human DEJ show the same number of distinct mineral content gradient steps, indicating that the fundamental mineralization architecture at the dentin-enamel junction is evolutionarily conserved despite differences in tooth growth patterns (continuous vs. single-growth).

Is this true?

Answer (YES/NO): NO